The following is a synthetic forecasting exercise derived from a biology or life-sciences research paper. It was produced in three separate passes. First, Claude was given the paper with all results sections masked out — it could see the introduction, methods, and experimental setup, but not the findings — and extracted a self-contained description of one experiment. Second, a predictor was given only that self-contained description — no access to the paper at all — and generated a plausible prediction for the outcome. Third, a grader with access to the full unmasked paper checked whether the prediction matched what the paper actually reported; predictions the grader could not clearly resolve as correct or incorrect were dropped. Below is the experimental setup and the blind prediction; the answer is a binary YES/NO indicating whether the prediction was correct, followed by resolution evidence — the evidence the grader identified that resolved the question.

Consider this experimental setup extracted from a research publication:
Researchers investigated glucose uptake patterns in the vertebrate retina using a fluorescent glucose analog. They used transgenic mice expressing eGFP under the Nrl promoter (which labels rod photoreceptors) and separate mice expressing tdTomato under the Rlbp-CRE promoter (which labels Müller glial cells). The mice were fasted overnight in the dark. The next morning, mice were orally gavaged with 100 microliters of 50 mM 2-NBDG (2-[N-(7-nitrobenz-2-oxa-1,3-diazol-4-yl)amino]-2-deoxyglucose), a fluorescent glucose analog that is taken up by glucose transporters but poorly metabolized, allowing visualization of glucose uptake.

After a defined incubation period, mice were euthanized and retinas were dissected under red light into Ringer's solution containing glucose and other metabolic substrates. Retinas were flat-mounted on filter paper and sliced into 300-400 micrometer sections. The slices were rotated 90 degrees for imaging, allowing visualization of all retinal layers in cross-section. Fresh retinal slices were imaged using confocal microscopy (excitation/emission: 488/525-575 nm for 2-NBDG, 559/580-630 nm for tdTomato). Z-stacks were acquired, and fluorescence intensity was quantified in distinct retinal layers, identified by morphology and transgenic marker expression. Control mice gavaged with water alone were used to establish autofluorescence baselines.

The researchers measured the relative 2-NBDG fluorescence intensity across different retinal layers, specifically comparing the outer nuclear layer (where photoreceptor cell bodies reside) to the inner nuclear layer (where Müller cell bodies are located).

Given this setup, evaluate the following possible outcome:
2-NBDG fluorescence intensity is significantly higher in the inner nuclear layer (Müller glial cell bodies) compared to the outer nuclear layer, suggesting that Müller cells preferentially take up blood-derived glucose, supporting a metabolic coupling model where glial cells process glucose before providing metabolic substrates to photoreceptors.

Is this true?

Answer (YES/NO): NO